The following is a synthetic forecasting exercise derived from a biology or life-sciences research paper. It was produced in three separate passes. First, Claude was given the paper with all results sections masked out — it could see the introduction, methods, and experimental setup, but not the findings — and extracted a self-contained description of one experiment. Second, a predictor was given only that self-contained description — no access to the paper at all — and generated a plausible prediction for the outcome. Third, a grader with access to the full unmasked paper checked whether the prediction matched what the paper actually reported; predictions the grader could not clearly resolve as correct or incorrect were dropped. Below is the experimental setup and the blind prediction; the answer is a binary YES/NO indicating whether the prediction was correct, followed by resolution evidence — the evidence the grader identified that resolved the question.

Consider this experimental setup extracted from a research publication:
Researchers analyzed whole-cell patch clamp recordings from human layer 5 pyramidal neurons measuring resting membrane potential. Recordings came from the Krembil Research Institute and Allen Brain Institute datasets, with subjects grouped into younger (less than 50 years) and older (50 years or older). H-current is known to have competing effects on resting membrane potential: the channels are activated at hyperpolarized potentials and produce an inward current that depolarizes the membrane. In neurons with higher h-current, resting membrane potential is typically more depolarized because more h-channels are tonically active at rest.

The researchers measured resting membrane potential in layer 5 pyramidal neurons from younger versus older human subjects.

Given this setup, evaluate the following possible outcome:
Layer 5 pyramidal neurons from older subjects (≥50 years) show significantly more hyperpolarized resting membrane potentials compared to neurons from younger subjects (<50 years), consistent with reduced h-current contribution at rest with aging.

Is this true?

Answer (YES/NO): NO